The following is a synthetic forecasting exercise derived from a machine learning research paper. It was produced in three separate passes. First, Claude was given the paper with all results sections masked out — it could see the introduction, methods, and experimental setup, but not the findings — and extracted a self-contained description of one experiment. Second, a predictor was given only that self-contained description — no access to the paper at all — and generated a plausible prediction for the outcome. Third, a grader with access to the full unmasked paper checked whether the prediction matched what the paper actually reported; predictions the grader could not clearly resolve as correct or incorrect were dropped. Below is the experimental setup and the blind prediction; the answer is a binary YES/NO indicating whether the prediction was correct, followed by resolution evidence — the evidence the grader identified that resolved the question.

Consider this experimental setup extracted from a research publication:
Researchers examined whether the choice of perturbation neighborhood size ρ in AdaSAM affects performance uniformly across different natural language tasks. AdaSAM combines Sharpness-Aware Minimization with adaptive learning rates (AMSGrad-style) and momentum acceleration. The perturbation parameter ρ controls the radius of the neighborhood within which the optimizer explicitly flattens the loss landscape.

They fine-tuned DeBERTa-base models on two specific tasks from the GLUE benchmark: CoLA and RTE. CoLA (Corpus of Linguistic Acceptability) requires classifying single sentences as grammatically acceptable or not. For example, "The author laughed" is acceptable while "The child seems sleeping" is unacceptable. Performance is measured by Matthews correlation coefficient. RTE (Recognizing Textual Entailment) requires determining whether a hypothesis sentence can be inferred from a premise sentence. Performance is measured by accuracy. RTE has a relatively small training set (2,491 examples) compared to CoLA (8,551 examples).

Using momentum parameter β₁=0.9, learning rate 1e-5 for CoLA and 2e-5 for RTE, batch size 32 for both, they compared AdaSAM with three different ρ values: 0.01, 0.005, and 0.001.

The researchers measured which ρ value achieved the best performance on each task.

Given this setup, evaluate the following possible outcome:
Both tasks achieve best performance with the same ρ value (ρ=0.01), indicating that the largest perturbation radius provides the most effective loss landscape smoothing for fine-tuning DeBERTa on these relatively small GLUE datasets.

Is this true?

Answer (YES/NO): NO